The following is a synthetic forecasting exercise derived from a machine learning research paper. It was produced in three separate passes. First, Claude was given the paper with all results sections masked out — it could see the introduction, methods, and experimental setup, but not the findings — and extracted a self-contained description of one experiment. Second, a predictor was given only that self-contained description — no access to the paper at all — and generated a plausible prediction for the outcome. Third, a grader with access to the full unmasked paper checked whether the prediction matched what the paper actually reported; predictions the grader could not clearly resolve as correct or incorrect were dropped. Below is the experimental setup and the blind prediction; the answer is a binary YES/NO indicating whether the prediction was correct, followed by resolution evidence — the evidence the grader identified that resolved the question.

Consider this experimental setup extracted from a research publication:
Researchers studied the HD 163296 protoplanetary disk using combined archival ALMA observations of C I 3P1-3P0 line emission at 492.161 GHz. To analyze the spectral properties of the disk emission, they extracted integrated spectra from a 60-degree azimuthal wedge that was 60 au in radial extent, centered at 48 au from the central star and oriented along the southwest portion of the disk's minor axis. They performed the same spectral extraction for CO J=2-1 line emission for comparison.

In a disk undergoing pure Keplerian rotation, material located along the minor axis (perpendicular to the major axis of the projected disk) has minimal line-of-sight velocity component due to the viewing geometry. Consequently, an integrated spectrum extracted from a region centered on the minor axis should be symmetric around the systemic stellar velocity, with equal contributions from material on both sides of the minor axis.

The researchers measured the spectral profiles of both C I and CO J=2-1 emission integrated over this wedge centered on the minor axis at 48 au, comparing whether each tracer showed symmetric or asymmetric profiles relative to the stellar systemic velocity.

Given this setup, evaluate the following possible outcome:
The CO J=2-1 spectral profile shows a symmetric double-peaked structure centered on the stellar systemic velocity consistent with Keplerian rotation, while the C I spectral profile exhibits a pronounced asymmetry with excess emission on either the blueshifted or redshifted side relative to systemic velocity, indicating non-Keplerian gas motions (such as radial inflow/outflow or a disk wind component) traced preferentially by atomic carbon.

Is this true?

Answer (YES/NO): YES